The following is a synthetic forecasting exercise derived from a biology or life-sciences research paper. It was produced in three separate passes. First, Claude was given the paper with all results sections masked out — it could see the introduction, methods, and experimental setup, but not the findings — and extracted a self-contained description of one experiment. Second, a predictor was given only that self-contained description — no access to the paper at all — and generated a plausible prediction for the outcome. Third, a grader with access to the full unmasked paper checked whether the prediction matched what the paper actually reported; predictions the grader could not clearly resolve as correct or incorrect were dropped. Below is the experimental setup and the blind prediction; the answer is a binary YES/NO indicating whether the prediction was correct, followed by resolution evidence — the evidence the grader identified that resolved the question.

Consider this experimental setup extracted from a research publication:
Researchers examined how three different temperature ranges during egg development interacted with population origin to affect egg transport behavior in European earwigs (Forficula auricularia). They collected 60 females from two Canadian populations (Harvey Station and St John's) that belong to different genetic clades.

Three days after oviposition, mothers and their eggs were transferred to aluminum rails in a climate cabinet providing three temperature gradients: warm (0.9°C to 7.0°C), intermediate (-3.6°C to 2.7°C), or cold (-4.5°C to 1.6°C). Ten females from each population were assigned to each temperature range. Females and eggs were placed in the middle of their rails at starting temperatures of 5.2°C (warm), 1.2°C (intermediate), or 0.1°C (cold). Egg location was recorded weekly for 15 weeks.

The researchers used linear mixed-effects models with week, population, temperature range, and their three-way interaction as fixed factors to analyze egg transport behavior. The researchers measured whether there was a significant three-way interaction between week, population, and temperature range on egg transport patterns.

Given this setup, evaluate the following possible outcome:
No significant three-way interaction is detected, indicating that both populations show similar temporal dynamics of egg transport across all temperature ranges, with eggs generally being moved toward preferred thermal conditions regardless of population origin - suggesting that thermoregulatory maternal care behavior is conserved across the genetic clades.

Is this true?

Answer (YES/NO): NO